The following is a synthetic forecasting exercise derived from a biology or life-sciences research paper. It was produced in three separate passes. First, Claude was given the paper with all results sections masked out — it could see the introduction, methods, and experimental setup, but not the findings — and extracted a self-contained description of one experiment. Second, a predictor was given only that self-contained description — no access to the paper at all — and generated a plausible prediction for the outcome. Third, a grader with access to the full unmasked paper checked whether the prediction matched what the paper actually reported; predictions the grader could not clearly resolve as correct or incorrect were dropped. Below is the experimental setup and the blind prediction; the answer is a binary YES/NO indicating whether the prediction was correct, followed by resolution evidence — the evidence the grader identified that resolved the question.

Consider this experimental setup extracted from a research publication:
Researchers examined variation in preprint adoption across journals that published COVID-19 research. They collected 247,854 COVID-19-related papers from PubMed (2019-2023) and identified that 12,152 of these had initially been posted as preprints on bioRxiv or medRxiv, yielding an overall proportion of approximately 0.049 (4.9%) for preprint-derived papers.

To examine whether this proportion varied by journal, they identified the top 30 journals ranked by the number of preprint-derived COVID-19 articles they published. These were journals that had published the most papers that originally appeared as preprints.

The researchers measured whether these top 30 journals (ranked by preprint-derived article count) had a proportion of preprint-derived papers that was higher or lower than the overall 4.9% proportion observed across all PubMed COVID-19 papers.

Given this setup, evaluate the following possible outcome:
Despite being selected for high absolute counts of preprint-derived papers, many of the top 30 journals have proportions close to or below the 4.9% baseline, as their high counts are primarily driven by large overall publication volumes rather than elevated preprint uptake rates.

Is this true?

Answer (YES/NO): NO